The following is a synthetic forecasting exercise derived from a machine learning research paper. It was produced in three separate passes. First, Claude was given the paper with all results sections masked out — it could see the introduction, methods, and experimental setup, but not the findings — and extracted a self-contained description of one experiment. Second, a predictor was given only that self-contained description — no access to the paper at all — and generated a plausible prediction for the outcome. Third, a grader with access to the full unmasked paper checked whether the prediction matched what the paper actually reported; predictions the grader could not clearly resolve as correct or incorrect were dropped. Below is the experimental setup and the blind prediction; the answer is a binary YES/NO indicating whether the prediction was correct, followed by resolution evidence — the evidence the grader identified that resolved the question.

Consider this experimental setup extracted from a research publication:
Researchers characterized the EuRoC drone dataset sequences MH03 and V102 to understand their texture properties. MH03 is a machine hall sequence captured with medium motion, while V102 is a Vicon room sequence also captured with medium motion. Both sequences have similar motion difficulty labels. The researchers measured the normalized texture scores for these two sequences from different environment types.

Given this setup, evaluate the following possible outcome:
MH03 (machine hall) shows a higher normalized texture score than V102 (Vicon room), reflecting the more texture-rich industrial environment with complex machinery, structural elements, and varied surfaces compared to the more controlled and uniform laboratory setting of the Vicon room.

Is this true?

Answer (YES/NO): YES